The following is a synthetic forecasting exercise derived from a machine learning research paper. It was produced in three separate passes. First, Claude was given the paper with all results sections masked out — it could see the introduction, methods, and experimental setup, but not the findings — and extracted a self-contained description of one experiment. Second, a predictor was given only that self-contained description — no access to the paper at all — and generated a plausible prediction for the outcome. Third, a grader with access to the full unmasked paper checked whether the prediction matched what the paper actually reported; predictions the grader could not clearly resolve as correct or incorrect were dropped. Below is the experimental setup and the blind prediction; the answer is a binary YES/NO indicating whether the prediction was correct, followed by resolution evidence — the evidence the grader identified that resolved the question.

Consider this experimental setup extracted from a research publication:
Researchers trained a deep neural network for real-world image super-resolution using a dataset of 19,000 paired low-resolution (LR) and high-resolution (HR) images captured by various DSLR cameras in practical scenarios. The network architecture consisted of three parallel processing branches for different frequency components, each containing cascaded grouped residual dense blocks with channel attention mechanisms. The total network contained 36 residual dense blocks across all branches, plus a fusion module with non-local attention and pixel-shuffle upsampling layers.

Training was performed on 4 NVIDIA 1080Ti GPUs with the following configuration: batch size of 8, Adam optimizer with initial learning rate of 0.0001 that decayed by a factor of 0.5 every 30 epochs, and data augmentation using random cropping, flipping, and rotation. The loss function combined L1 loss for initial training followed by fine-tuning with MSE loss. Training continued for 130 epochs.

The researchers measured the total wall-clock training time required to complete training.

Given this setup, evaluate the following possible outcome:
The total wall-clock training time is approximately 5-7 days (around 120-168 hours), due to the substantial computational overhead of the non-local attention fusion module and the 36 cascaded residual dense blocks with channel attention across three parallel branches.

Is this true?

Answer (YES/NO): NO